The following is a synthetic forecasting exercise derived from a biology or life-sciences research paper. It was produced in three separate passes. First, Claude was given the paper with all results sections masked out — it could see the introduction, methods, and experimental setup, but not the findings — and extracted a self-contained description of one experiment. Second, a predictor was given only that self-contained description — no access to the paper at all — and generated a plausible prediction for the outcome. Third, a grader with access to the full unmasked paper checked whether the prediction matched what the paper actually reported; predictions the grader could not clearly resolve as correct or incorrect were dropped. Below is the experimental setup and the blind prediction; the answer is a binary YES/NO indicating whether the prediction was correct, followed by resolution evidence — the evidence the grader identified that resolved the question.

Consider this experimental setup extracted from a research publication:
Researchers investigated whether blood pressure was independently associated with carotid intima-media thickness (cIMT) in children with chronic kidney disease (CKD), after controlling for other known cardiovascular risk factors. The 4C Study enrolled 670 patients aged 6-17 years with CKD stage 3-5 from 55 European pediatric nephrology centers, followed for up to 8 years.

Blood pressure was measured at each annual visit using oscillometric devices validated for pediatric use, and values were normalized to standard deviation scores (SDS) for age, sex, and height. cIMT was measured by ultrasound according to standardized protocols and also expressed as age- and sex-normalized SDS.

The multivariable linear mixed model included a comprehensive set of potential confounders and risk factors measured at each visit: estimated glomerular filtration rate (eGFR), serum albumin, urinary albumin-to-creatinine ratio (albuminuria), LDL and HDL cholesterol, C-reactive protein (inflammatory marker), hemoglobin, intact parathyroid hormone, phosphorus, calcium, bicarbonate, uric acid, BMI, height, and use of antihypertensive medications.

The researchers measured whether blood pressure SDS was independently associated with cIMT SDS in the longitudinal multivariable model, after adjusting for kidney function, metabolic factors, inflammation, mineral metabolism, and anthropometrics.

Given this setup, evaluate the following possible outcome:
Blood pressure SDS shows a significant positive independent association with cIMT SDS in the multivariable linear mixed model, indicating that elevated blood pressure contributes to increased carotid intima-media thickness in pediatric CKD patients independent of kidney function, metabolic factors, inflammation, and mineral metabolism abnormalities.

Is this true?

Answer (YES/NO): YES